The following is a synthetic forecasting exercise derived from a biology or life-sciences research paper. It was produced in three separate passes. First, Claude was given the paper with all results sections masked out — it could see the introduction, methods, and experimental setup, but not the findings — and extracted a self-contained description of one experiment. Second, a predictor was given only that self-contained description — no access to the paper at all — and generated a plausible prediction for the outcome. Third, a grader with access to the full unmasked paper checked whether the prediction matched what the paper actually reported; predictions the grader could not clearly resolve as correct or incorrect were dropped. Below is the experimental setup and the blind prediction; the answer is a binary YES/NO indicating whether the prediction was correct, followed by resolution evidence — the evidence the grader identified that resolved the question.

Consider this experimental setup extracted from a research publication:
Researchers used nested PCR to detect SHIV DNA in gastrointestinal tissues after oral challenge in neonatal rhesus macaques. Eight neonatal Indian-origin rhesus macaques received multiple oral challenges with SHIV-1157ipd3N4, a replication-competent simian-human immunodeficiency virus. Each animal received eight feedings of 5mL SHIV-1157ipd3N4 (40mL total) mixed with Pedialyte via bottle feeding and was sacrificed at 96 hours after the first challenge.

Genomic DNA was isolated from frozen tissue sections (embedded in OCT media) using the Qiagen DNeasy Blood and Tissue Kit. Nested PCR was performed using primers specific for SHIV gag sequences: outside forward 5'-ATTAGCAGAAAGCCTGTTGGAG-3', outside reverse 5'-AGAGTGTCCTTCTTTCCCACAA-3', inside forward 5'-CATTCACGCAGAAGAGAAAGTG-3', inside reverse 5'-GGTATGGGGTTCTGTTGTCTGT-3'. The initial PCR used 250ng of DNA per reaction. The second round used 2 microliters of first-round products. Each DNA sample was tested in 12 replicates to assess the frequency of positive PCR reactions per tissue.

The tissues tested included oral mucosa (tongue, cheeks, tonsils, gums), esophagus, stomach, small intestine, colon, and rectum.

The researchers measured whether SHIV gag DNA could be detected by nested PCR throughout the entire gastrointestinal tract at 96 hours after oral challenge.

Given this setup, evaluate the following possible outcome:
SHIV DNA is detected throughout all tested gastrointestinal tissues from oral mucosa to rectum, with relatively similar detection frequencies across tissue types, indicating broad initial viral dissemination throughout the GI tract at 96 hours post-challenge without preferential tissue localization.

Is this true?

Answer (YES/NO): NO